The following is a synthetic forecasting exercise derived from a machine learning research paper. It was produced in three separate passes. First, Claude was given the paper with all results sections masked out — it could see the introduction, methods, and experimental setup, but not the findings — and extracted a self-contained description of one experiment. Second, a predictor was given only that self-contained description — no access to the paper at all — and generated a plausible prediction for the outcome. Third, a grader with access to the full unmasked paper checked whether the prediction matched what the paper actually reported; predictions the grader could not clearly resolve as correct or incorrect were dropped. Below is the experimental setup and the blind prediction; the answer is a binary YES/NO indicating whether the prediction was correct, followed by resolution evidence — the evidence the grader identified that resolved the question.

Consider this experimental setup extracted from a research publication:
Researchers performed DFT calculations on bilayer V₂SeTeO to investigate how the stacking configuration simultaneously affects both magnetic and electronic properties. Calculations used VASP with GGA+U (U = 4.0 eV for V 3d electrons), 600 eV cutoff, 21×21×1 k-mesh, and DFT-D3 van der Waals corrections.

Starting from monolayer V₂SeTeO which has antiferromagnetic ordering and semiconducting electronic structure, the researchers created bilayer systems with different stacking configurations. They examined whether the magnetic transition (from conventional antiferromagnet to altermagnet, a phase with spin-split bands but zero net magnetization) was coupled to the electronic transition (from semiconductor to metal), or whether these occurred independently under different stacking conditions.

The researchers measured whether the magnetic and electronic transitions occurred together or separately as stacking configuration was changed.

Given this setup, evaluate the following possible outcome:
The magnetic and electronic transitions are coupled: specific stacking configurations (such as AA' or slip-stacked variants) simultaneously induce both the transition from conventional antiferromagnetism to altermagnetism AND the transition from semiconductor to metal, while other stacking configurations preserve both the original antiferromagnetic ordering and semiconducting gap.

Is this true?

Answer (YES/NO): YES